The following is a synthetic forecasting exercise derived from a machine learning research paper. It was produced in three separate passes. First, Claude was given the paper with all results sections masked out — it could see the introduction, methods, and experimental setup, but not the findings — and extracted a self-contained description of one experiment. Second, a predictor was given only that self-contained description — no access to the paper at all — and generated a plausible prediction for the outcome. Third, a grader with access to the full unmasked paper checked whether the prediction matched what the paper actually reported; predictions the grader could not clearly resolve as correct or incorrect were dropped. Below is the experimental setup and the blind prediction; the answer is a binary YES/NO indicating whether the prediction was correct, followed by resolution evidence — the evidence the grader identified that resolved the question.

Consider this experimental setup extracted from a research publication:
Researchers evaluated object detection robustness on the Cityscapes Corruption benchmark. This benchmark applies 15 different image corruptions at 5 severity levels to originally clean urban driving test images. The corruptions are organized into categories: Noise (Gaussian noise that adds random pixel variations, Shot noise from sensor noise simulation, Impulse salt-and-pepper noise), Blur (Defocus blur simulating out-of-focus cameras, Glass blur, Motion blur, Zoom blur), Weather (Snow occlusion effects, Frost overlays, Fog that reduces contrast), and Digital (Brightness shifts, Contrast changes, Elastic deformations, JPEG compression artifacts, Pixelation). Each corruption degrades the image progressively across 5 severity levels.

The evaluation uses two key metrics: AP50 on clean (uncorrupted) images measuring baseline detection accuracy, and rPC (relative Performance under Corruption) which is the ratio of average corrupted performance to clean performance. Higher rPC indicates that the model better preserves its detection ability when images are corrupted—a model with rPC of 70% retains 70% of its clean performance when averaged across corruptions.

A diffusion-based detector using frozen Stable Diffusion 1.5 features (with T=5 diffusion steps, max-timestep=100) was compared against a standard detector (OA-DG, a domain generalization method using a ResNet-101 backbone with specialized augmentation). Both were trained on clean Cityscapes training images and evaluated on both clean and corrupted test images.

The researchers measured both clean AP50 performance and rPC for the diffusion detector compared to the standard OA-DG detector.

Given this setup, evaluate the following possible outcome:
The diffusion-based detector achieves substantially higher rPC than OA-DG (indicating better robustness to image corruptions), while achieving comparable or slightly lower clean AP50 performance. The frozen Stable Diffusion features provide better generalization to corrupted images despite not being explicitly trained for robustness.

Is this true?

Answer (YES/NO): NO